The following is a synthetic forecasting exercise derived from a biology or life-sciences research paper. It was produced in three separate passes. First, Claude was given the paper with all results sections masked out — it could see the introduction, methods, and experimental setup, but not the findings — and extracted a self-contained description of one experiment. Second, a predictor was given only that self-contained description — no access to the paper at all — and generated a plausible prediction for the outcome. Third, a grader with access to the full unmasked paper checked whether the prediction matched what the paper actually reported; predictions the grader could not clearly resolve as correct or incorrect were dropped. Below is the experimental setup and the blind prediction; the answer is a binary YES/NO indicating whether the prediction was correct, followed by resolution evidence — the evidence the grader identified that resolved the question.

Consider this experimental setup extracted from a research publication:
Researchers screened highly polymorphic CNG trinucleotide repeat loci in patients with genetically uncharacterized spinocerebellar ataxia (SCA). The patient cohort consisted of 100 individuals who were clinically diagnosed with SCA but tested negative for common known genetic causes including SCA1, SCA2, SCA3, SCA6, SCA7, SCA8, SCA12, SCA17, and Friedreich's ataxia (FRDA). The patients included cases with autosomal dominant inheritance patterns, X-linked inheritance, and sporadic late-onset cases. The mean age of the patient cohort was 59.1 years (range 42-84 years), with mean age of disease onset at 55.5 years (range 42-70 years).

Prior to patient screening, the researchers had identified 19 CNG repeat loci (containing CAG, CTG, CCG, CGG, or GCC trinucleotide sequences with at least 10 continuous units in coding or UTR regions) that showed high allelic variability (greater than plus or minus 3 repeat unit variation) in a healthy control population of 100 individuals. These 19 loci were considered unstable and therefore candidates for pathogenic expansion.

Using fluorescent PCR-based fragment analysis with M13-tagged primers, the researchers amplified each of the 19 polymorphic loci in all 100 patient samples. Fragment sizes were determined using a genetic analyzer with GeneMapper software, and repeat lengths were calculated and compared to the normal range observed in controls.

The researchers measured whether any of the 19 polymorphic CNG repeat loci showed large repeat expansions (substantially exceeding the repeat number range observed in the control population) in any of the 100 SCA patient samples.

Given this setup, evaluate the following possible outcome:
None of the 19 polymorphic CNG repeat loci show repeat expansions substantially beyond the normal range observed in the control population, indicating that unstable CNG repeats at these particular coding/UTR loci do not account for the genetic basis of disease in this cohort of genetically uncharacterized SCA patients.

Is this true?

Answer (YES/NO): YES